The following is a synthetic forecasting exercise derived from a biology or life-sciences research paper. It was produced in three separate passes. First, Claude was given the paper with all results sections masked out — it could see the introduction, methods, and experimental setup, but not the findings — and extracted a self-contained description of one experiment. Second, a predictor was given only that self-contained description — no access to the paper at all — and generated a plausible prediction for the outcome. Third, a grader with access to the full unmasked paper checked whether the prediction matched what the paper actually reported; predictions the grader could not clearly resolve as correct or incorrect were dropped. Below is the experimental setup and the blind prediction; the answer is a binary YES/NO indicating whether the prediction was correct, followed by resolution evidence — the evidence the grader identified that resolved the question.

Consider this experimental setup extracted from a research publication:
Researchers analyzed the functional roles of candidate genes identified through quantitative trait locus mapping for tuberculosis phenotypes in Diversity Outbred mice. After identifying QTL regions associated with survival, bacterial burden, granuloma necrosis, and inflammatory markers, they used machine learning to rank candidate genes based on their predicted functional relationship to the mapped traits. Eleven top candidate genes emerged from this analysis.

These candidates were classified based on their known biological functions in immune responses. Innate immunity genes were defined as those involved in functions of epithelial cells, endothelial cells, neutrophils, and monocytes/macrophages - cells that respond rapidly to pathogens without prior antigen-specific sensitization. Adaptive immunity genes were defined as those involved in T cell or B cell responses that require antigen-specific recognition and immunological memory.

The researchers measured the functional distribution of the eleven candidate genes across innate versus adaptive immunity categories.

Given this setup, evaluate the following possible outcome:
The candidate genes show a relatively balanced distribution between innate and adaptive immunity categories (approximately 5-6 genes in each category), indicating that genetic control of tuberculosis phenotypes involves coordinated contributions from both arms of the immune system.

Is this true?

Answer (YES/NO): NO